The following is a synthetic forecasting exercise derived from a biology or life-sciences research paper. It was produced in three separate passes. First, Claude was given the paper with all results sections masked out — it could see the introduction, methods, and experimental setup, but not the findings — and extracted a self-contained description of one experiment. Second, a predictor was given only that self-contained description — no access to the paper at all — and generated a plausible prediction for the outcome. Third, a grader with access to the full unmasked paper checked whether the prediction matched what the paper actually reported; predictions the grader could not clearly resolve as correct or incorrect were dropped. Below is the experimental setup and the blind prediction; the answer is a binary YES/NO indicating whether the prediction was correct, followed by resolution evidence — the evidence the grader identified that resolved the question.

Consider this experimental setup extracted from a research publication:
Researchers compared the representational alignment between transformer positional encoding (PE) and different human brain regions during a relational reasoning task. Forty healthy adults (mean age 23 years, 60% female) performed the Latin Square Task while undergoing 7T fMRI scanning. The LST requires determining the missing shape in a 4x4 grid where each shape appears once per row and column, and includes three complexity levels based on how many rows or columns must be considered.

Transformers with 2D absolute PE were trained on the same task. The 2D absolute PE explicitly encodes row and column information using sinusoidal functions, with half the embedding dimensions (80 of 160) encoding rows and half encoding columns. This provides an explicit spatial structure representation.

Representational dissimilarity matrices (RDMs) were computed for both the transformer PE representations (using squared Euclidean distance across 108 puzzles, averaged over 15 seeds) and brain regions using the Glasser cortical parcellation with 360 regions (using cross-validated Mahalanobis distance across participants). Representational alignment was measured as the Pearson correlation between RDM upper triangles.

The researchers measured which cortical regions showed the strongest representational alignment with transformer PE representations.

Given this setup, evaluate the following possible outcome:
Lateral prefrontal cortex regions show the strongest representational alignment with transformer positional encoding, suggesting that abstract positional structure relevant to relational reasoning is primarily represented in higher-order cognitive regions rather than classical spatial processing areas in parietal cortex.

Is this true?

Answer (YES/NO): NO